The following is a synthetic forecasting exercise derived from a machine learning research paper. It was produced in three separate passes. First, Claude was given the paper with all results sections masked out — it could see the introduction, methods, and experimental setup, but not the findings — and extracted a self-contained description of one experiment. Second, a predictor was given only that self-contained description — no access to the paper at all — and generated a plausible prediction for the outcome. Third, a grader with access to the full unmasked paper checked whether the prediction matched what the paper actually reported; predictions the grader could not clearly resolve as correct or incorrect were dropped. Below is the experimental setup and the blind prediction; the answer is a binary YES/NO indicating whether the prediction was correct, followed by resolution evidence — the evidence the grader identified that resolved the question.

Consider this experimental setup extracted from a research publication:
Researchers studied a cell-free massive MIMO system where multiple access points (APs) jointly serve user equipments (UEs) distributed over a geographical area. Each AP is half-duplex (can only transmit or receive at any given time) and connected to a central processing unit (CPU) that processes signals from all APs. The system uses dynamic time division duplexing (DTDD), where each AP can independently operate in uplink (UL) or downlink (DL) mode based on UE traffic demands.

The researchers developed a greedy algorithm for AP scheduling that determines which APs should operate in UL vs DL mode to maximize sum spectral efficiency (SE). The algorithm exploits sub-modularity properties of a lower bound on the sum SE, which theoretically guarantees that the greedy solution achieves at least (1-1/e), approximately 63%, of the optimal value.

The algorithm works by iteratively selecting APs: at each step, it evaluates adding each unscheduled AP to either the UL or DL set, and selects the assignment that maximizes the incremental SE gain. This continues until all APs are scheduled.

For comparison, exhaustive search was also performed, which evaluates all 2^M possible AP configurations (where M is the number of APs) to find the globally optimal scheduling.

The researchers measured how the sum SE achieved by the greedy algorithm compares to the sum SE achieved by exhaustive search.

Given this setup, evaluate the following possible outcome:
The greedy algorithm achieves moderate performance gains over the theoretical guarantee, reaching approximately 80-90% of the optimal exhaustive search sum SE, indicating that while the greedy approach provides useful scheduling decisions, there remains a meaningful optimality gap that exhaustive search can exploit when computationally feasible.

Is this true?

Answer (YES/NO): NO